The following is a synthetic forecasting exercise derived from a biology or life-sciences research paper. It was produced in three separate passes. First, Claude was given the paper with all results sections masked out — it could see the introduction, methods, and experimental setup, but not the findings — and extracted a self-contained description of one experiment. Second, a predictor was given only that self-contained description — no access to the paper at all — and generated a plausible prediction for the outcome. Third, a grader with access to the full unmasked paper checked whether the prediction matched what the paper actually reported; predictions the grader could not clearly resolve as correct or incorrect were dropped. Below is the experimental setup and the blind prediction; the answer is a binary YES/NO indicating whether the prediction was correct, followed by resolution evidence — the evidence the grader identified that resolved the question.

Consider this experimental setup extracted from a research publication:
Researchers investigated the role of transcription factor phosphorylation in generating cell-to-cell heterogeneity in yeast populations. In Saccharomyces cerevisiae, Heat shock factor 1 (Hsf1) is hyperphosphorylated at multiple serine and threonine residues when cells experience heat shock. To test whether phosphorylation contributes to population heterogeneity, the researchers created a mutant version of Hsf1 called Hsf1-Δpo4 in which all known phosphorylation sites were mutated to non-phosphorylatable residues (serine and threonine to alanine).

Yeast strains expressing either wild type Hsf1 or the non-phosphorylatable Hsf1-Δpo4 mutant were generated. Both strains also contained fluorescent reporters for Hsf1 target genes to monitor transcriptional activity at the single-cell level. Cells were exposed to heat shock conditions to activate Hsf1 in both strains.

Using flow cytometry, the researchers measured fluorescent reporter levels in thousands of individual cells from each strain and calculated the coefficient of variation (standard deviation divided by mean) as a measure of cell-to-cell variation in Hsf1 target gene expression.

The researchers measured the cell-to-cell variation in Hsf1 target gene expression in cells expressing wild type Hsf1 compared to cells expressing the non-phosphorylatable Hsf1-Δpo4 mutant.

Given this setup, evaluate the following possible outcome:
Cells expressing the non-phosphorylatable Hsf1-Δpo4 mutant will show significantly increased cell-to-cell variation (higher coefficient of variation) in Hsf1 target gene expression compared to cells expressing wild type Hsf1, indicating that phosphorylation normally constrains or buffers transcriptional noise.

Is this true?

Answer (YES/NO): NO